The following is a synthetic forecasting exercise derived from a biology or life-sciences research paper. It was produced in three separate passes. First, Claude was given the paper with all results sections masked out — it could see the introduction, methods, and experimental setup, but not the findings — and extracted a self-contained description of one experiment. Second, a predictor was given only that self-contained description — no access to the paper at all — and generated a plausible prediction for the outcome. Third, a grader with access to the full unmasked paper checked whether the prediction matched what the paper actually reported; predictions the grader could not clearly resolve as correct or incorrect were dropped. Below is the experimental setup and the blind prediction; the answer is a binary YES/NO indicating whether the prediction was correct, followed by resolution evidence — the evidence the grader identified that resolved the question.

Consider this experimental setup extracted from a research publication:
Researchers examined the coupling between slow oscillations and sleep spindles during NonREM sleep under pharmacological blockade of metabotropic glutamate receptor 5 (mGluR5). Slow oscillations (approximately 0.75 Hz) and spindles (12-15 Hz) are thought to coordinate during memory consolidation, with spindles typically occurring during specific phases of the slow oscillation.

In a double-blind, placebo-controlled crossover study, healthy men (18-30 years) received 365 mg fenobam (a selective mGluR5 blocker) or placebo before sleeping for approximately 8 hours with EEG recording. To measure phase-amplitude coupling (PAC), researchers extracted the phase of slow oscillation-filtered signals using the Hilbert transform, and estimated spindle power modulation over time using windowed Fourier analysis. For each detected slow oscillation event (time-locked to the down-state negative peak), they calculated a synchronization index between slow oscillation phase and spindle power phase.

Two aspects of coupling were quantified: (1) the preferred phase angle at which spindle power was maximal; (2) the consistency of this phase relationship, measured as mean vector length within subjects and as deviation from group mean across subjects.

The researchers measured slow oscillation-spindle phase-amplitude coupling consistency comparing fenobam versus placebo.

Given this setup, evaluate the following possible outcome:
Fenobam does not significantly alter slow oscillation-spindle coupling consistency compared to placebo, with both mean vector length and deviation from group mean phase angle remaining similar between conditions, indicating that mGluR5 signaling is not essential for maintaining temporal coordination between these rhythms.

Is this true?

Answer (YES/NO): NO